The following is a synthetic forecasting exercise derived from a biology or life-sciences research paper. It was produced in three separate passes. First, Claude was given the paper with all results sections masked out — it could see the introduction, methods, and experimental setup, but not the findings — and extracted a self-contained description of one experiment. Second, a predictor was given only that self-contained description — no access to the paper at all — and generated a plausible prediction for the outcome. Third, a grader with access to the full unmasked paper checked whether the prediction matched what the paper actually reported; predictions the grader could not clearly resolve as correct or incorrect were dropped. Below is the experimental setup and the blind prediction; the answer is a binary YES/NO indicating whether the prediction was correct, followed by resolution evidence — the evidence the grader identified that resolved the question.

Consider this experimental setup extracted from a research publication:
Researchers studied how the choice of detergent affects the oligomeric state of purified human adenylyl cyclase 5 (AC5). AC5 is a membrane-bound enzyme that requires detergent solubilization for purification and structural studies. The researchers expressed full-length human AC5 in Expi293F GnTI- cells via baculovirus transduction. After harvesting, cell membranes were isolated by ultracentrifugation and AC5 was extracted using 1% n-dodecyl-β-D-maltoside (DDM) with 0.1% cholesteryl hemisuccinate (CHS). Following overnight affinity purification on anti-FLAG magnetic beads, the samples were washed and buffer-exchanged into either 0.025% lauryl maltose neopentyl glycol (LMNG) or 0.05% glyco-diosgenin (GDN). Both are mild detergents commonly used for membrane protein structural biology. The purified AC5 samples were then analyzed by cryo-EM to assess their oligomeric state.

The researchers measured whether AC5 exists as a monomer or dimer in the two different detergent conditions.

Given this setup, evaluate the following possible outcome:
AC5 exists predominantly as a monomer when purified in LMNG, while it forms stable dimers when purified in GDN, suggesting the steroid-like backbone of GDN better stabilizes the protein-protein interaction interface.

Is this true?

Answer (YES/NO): YES